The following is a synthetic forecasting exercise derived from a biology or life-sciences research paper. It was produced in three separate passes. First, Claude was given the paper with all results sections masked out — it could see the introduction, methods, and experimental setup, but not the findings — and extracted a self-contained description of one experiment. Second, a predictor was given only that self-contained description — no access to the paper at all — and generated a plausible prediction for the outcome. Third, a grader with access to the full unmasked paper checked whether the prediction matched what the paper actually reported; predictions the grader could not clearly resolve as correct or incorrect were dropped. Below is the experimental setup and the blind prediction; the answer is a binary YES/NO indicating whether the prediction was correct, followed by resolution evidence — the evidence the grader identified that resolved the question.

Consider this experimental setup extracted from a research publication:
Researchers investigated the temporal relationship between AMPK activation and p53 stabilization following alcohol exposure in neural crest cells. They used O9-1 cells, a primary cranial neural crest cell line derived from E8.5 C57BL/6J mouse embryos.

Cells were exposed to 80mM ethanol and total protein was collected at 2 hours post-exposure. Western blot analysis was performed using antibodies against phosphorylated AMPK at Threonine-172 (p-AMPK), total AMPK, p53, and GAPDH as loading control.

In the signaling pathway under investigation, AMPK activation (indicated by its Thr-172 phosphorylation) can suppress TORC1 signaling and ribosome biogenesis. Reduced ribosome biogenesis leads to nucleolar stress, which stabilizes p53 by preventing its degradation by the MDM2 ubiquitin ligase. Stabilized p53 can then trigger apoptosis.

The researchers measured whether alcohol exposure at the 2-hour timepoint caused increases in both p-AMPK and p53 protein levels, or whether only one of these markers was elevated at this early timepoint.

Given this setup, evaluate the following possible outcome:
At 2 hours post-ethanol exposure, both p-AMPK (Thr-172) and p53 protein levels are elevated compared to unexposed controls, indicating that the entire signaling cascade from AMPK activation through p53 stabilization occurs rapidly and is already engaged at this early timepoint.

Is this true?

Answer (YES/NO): YES